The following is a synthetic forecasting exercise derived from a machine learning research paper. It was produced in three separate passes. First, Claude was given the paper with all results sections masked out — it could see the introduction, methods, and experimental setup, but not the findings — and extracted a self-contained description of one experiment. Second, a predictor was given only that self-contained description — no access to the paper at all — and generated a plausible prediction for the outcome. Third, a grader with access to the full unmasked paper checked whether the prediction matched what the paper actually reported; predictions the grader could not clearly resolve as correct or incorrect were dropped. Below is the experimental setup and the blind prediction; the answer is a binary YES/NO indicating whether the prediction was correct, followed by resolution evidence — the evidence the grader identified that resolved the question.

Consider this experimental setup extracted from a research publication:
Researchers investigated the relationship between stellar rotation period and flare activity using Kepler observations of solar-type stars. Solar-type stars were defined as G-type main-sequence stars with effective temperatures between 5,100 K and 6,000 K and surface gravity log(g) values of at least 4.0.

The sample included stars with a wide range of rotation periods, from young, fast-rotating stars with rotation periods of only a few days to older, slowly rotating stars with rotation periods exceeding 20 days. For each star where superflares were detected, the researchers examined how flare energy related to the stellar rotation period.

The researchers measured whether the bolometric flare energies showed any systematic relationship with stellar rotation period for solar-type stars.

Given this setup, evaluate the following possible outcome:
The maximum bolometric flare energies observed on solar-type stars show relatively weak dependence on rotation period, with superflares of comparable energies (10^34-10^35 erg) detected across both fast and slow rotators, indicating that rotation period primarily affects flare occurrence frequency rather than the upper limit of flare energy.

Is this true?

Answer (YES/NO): NO